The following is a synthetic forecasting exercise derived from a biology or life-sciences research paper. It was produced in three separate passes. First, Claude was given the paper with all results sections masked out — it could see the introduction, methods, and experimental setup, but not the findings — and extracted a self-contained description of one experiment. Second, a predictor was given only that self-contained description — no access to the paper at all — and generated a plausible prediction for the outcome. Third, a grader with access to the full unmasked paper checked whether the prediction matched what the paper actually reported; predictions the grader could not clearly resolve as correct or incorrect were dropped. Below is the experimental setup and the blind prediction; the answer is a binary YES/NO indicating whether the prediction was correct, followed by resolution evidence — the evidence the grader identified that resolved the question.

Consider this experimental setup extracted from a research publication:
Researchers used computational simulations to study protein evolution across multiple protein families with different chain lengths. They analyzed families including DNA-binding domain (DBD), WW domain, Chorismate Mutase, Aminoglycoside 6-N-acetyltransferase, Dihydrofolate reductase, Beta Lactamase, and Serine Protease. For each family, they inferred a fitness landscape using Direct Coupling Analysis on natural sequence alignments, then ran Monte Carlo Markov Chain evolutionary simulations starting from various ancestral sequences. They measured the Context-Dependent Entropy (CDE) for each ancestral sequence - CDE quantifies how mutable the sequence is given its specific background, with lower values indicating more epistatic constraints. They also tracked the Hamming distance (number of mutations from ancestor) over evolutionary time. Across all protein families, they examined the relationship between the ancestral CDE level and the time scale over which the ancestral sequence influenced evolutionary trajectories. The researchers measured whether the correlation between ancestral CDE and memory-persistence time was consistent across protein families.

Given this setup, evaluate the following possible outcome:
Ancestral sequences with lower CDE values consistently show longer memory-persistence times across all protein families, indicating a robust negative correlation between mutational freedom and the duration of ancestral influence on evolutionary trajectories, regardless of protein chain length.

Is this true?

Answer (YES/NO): NO